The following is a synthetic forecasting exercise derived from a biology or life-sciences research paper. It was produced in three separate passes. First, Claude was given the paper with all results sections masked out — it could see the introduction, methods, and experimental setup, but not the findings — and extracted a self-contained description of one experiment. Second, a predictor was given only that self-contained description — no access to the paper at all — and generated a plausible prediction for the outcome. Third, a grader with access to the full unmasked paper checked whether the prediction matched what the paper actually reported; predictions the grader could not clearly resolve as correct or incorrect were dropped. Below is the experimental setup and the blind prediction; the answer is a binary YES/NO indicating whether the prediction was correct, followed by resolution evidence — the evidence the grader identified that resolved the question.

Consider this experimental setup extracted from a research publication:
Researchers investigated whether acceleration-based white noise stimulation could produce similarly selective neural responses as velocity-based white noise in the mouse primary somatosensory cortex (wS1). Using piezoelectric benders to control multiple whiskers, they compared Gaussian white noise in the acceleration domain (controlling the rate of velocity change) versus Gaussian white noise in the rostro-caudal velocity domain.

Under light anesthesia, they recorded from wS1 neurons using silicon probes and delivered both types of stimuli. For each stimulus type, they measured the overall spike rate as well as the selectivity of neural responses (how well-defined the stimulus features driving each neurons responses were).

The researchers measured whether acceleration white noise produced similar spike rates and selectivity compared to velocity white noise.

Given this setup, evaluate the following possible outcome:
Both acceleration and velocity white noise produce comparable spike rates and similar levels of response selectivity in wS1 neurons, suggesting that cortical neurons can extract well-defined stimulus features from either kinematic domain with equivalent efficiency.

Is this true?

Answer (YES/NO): NO